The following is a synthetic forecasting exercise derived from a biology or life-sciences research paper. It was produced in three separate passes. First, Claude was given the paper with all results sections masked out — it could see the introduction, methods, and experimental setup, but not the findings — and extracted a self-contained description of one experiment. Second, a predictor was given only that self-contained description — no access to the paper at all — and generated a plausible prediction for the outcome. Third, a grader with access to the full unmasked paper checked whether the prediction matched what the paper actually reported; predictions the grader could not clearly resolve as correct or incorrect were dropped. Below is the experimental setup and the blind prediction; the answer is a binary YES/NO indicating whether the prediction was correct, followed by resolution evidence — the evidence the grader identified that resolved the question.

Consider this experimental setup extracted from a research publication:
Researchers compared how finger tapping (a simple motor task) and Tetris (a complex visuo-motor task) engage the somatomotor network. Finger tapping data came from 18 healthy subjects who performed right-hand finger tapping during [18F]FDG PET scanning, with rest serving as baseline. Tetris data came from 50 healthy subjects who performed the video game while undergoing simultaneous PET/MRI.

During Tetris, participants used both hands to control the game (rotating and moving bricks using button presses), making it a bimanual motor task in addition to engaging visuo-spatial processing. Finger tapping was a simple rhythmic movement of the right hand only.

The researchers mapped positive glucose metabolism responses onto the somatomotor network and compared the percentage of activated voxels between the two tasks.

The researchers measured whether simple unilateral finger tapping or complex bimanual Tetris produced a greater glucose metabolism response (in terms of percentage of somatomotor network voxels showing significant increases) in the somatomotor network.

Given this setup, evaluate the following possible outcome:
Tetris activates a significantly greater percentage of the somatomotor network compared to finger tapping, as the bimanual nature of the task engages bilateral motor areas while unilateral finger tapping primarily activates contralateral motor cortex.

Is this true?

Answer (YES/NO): NO